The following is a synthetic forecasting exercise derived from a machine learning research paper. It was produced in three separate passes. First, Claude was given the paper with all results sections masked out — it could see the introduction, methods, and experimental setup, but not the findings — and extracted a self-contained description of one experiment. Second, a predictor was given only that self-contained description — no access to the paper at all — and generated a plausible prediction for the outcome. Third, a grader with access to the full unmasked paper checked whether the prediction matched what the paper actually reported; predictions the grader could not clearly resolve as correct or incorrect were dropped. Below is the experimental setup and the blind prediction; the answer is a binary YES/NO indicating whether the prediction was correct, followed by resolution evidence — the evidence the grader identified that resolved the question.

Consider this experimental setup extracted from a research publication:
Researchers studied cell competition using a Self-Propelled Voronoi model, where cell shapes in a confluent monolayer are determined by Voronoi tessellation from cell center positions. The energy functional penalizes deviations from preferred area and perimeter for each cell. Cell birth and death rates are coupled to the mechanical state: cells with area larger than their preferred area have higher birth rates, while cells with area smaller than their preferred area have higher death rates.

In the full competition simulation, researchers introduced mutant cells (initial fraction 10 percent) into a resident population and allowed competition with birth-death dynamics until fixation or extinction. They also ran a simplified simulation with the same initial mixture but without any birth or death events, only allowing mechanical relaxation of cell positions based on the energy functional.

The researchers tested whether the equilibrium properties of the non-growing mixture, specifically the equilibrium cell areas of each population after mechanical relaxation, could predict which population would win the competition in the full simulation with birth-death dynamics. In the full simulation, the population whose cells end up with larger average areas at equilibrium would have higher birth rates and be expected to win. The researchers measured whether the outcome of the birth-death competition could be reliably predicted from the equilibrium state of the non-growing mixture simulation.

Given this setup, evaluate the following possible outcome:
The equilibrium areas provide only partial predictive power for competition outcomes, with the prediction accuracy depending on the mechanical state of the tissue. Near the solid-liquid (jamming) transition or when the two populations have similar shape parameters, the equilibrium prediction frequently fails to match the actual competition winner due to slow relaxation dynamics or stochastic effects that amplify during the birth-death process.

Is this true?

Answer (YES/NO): NO